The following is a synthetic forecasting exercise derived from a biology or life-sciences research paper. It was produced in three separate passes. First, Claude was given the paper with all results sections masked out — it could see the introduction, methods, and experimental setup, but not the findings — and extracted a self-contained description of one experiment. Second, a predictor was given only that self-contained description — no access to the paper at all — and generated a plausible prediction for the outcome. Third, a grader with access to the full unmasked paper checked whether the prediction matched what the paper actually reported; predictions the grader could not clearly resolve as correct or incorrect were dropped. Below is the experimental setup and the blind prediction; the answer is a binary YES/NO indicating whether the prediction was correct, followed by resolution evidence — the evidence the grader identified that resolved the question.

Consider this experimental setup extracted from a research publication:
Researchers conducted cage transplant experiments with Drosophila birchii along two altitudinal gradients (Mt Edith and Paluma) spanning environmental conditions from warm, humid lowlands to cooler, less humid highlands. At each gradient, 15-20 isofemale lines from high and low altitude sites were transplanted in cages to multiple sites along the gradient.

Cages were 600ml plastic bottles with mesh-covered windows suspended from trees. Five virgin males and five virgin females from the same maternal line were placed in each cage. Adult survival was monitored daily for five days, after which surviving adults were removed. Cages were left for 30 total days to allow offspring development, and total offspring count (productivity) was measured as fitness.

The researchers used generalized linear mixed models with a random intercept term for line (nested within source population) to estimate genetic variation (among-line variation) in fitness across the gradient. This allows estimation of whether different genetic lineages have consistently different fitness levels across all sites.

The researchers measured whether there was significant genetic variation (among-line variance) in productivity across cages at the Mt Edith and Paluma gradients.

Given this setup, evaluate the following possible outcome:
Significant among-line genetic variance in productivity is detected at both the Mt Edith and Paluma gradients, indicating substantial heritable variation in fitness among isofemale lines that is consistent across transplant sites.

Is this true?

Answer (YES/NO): NO